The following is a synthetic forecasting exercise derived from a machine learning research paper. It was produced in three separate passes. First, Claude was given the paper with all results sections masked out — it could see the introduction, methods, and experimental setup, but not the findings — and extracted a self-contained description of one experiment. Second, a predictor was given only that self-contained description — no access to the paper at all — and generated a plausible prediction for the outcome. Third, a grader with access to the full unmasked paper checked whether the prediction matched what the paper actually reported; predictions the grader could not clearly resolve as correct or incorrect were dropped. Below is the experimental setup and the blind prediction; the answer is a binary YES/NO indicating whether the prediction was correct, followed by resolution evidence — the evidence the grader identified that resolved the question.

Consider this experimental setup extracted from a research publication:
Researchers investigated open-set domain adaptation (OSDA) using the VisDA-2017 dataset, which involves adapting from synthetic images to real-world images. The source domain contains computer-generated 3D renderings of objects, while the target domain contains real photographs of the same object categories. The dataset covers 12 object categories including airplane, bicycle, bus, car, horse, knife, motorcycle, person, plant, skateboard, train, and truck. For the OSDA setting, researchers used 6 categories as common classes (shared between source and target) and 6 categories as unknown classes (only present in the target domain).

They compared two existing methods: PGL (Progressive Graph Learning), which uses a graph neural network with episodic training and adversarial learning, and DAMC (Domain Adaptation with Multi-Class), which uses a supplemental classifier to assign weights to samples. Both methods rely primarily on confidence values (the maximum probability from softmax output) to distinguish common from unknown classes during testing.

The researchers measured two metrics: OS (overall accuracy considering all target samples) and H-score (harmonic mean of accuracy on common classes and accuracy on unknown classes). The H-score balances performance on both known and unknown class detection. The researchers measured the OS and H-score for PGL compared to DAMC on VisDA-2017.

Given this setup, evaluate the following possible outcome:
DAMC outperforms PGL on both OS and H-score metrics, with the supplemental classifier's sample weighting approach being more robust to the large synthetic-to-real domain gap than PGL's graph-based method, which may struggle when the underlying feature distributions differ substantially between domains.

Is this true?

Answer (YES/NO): NO